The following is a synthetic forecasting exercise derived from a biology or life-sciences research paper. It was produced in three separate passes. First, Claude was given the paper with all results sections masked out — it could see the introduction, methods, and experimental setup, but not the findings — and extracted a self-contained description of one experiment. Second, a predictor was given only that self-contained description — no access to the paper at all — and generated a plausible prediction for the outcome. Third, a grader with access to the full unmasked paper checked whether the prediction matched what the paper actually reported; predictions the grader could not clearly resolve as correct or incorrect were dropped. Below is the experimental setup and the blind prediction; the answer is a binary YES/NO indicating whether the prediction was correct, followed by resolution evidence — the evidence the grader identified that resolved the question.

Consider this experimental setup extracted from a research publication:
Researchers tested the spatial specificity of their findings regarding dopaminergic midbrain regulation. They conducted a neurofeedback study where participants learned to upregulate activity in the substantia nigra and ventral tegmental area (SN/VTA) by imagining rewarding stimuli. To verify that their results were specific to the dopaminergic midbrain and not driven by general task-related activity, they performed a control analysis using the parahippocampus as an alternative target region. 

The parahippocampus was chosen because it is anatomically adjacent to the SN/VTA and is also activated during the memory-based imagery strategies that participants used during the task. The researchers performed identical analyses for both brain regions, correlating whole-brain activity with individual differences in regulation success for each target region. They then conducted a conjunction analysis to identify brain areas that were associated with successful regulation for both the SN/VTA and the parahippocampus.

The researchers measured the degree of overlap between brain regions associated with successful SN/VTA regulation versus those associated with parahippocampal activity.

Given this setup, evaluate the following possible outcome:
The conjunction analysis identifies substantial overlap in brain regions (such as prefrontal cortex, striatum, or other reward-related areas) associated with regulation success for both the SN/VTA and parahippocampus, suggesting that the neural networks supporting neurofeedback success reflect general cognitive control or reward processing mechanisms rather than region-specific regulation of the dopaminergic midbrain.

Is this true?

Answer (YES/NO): NO